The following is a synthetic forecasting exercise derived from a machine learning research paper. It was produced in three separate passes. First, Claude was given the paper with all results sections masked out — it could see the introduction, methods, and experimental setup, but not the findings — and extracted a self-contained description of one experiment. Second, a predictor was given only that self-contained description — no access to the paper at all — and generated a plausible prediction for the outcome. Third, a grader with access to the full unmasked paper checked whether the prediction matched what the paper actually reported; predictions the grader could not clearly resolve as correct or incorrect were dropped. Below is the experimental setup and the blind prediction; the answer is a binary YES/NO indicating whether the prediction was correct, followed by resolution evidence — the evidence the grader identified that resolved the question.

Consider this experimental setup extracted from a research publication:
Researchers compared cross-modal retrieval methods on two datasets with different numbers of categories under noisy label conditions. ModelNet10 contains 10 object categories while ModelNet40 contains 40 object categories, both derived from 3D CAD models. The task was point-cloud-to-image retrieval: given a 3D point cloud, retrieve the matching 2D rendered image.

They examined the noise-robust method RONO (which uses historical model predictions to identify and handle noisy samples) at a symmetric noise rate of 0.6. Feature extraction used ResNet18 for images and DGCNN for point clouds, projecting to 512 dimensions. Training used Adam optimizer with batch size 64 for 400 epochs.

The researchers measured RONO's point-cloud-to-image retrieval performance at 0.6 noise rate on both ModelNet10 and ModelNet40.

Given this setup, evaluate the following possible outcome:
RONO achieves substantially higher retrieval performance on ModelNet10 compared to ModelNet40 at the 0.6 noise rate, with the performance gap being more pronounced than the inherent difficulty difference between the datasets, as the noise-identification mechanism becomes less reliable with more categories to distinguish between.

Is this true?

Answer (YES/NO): NO